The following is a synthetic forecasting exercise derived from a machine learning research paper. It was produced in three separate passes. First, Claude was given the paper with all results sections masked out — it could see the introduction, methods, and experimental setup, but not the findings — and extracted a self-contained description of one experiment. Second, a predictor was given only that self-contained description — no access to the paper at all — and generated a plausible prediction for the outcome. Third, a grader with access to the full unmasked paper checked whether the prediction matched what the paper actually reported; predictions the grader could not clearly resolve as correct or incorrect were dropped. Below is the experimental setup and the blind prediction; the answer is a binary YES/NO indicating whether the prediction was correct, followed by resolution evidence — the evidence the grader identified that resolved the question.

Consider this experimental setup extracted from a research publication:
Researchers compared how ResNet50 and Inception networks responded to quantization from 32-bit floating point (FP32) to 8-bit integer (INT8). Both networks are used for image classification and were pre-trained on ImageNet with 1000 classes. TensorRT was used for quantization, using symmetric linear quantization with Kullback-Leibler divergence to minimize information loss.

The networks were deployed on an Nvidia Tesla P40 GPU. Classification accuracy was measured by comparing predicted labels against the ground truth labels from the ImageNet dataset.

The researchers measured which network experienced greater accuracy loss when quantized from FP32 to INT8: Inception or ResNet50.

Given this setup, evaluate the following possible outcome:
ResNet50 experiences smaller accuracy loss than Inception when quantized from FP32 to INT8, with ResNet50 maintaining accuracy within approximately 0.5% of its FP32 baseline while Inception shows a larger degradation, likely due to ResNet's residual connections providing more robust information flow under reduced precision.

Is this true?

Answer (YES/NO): NO